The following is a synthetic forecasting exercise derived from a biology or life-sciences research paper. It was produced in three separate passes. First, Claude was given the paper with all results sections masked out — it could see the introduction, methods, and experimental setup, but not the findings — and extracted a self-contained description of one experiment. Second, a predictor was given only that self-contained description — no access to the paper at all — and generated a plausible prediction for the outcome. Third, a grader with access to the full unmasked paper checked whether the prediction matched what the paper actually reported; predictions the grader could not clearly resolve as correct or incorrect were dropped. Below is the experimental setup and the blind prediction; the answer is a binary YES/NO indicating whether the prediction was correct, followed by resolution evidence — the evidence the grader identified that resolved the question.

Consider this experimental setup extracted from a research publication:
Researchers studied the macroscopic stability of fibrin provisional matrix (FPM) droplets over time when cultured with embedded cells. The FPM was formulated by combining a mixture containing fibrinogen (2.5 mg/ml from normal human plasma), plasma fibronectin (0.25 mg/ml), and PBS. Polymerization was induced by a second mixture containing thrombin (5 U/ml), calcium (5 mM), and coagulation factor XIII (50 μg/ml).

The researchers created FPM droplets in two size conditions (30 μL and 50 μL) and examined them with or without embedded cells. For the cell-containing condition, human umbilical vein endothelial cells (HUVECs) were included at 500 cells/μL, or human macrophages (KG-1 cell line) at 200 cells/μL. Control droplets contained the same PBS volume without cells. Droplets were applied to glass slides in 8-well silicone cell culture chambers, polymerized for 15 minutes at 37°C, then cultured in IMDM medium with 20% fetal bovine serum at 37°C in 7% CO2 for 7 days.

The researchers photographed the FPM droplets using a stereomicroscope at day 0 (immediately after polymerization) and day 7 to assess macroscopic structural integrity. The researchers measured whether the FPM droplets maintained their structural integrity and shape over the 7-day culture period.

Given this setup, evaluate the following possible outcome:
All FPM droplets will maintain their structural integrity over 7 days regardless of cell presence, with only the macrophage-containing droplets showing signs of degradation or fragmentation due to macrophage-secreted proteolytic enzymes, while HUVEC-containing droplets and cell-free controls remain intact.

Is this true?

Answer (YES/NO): NO